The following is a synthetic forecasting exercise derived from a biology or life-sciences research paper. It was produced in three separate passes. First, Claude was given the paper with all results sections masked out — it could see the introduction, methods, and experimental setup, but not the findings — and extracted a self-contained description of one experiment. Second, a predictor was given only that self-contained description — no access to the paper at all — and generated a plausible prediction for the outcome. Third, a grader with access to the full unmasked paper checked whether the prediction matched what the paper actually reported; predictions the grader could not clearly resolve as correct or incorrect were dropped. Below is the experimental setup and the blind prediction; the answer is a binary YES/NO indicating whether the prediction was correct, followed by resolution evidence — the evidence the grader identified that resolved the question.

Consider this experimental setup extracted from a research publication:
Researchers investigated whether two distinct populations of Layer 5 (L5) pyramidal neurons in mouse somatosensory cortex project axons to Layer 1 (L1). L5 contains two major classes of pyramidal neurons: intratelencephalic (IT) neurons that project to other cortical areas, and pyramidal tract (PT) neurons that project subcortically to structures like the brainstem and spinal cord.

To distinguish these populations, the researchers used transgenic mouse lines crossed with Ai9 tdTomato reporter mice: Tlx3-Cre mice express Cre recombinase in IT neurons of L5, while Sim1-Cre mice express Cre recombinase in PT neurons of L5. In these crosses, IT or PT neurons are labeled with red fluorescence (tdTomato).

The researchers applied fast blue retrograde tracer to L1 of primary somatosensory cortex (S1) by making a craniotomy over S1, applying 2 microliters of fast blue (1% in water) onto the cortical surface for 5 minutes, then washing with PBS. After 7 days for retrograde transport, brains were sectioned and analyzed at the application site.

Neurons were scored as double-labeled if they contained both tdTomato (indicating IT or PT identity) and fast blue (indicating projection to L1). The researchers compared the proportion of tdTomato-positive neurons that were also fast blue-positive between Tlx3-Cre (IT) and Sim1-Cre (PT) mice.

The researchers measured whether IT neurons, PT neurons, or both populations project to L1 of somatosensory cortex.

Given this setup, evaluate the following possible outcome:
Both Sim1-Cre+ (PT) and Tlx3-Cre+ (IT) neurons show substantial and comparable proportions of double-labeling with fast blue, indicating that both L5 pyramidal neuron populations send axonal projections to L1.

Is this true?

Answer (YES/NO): NO